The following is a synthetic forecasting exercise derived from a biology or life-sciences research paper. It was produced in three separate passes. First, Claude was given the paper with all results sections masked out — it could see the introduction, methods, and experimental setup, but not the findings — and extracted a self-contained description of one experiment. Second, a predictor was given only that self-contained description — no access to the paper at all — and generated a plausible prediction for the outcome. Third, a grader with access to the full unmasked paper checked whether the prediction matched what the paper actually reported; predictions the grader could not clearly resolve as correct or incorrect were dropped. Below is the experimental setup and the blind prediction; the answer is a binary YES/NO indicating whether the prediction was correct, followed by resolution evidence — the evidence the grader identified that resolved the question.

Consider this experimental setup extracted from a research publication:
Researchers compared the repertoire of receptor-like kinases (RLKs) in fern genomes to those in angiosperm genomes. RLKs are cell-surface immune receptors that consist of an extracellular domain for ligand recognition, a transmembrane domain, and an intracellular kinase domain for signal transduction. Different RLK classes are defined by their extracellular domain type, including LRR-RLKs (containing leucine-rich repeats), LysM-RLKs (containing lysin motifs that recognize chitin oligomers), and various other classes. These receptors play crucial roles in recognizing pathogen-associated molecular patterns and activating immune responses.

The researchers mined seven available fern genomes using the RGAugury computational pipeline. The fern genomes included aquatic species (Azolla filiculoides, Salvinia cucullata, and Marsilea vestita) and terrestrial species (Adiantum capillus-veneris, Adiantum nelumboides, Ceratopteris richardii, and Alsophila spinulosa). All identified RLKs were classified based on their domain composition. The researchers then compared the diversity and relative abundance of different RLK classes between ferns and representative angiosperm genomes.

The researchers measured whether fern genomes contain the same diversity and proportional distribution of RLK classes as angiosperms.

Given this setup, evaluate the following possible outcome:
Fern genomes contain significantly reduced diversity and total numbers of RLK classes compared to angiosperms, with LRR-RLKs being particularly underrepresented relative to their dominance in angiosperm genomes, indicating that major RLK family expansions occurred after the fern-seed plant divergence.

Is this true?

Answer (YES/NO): NO